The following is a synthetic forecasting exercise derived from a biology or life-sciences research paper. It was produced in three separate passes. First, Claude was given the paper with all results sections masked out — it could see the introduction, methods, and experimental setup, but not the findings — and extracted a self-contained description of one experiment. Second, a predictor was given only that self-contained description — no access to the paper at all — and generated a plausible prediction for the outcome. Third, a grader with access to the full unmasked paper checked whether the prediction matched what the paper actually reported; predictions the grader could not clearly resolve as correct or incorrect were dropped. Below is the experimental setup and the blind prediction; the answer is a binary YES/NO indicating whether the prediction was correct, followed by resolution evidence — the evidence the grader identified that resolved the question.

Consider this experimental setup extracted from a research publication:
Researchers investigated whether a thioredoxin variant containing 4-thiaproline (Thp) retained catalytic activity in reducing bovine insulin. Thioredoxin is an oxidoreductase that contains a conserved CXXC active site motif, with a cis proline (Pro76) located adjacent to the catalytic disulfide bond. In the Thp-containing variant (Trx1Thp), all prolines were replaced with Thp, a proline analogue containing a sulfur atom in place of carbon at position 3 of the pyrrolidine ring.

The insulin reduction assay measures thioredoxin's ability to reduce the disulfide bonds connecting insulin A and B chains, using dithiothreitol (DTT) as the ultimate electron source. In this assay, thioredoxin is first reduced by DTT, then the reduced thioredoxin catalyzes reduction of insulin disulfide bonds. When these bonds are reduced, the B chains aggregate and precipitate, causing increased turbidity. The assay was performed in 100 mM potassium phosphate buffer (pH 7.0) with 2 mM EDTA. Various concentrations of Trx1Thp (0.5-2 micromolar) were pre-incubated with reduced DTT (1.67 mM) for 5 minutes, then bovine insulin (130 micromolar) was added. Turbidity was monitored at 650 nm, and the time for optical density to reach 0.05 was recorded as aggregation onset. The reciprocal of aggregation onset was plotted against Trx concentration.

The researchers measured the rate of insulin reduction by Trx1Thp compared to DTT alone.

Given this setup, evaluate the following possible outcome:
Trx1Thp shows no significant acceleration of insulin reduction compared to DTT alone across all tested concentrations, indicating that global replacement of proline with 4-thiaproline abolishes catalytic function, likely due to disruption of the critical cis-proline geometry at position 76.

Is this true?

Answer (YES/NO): NO